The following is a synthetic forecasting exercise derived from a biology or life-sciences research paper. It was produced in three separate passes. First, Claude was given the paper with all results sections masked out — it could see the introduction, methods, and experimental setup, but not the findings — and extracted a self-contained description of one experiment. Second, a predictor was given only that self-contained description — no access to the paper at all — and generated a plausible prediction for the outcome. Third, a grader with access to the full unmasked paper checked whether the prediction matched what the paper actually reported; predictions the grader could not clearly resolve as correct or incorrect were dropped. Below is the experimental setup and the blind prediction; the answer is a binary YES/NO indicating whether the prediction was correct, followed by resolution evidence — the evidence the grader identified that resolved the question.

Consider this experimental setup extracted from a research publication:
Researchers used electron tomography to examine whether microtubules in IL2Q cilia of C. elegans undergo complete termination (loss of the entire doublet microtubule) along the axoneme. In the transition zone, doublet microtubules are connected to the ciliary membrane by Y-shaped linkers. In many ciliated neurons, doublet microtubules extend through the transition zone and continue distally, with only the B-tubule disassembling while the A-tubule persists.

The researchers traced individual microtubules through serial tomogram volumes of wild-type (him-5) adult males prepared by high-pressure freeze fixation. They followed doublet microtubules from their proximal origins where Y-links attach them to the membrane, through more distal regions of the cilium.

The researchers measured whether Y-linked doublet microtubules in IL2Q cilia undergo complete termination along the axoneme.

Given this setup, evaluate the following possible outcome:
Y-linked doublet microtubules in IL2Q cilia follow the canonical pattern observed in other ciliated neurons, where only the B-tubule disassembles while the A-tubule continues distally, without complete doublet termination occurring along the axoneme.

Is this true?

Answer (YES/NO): NO